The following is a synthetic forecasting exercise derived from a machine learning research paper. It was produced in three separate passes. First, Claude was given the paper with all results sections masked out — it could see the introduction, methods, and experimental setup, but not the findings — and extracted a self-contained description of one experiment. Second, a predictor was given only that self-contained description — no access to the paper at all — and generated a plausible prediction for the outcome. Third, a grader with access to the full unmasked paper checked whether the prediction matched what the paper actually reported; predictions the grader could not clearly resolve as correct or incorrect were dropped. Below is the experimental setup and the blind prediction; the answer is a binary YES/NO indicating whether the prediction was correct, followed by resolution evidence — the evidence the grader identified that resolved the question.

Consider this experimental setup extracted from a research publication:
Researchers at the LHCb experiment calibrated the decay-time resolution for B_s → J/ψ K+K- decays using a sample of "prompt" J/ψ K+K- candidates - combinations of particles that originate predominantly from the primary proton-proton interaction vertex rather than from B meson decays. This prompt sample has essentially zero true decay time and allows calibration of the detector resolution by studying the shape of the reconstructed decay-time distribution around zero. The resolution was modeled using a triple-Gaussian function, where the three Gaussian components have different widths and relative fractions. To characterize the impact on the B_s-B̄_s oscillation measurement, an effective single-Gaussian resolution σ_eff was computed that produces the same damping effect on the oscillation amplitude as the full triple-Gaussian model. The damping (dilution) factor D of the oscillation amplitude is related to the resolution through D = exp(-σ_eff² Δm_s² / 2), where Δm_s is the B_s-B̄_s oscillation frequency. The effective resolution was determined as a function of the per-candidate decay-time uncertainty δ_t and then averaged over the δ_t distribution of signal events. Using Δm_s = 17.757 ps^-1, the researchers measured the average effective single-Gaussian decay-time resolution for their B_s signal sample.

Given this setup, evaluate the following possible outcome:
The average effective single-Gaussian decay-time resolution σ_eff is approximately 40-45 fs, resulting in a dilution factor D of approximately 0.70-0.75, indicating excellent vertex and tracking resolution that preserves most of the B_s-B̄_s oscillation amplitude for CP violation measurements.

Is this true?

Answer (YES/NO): NO